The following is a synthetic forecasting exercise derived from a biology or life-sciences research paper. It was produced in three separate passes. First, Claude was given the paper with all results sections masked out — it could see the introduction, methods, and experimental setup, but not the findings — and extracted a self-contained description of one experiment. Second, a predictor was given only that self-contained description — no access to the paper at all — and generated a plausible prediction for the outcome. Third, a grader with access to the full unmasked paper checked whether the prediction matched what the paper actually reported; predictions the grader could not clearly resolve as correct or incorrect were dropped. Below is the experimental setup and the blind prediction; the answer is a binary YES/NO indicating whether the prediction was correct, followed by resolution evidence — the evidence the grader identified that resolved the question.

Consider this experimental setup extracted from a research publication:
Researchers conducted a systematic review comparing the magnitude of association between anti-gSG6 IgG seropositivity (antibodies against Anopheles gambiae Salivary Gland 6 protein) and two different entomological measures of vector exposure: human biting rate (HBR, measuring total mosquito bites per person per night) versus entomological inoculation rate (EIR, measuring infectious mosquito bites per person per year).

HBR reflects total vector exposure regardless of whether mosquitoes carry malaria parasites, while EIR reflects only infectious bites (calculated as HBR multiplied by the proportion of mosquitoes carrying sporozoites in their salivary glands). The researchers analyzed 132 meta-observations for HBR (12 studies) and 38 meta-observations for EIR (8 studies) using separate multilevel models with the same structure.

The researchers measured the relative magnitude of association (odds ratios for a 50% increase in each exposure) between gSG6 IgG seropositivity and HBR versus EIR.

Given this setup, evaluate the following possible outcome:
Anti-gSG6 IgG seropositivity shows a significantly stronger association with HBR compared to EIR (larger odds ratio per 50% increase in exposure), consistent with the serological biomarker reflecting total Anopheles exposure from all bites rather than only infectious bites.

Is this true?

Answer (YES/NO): NO